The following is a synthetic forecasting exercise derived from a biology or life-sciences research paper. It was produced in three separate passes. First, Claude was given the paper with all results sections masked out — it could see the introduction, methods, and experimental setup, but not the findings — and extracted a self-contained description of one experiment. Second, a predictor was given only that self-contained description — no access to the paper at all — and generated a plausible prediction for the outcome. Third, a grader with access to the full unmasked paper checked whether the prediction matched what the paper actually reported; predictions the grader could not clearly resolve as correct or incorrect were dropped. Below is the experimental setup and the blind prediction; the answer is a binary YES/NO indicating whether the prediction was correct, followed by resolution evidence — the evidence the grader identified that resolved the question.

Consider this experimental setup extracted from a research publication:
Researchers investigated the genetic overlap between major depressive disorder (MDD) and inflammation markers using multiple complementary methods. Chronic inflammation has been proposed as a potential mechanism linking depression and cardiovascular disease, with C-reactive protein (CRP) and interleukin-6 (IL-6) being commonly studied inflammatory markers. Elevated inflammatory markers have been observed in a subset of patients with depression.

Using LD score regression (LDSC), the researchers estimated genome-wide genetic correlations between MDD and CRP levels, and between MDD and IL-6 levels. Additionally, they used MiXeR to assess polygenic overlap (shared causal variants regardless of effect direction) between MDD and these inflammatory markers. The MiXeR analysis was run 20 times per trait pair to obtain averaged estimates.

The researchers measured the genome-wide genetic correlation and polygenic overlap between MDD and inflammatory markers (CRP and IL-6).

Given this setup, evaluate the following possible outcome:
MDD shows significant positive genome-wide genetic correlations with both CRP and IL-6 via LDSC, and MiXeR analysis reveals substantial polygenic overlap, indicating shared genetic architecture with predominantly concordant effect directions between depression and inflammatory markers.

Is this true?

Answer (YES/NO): NO